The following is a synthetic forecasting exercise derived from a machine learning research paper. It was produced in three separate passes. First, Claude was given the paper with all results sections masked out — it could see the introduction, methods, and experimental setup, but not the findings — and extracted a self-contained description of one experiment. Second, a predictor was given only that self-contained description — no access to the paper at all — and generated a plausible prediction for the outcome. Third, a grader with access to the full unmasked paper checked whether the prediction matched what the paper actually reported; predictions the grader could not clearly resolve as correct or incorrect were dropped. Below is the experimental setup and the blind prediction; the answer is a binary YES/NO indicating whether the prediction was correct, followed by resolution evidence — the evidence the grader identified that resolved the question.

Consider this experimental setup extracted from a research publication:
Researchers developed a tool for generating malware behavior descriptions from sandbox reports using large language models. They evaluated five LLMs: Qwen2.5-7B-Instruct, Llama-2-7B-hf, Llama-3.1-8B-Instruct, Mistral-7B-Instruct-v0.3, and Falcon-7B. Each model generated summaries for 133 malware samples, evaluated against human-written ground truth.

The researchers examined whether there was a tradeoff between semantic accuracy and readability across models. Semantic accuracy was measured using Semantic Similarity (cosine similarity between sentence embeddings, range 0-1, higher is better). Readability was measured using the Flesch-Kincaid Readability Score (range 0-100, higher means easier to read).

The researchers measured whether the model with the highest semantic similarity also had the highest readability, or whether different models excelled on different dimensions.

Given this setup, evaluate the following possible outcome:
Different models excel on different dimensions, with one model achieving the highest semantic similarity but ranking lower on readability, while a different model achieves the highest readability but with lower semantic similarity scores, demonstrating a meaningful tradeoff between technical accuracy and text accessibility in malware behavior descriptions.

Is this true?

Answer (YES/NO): YES